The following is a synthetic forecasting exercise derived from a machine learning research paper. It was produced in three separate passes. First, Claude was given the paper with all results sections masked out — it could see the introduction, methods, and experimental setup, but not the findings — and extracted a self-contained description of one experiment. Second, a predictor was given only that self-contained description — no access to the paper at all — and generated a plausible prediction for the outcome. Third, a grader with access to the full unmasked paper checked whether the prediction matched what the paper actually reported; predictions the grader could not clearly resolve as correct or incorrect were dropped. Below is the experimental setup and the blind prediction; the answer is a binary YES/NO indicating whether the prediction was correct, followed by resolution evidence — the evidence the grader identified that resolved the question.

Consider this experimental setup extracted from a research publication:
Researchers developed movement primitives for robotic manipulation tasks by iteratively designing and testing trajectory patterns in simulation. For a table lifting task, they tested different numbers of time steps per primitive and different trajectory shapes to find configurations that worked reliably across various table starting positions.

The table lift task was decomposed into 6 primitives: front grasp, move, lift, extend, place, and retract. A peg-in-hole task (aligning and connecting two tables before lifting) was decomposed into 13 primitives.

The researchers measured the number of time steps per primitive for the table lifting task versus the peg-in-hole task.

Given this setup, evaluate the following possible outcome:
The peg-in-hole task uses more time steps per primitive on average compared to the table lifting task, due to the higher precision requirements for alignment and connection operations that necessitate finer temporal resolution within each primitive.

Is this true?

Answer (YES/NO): NO